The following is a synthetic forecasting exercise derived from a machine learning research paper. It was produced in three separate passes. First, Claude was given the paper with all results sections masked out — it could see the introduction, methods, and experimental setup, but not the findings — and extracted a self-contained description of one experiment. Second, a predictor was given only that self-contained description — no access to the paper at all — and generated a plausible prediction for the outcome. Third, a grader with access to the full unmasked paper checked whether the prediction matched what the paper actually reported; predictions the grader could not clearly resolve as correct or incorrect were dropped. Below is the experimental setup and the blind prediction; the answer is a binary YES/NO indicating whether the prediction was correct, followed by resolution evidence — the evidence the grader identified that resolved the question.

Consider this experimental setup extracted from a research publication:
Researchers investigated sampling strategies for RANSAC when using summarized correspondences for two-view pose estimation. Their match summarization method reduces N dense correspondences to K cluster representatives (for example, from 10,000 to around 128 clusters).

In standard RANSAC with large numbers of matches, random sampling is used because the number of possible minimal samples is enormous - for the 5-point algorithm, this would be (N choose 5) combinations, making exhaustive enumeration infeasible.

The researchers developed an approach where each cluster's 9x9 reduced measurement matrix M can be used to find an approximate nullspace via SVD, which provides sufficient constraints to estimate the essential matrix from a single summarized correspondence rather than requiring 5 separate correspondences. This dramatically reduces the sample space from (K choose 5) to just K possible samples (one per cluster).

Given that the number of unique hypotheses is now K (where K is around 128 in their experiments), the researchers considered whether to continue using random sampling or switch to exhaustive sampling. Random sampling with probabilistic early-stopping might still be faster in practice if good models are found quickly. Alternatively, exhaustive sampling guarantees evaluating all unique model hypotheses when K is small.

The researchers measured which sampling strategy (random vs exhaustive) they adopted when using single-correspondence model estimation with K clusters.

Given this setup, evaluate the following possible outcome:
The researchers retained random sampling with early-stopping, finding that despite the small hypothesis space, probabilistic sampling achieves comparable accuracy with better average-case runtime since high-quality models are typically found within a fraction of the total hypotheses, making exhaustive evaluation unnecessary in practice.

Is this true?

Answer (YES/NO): NO